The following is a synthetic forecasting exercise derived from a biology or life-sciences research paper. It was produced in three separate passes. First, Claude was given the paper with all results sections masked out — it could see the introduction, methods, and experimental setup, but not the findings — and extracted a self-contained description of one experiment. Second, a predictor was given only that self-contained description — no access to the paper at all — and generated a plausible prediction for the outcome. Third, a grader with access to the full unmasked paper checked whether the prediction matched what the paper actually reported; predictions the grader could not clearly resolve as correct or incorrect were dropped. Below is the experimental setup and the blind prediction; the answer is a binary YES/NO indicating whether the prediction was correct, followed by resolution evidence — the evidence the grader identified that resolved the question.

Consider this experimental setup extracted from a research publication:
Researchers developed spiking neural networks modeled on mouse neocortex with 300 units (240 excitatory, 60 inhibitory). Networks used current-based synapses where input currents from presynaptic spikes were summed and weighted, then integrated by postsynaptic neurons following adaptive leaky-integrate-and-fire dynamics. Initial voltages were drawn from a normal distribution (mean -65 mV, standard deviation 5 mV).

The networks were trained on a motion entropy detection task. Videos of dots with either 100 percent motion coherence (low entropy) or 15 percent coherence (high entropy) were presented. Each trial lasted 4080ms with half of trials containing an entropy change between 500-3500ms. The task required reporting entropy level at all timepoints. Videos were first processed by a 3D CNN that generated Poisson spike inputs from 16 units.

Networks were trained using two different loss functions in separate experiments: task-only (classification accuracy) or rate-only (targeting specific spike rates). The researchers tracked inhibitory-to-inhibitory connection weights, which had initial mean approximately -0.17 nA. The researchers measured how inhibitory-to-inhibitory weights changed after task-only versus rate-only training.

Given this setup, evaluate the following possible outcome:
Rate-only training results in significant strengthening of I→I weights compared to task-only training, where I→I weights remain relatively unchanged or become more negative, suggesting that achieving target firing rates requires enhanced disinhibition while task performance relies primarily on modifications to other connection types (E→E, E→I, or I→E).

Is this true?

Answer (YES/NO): NO